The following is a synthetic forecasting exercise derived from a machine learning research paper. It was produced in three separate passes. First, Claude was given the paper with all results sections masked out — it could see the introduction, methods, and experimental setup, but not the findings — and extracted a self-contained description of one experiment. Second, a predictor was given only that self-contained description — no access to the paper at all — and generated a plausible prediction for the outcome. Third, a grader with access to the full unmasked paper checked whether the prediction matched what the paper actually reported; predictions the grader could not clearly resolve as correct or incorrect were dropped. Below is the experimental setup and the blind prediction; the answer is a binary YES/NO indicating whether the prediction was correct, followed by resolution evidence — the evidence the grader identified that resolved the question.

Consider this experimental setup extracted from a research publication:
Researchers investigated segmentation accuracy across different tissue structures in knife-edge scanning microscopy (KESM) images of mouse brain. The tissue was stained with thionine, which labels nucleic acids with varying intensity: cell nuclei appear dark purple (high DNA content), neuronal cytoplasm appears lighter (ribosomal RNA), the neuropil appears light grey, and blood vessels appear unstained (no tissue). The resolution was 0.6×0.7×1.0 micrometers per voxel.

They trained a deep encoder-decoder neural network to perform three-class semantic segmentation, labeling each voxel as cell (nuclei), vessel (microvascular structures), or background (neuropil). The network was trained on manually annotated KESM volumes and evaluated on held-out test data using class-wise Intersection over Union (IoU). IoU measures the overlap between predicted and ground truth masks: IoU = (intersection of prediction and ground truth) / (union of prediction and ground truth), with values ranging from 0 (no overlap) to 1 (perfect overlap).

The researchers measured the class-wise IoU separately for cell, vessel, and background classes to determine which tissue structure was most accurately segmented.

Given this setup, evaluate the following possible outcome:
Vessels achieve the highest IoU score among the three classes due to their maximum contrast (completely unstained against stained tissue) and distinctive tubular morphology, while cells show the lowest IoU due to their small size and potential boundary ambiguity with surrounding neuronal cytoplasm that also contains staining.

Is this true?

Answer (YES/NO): NO